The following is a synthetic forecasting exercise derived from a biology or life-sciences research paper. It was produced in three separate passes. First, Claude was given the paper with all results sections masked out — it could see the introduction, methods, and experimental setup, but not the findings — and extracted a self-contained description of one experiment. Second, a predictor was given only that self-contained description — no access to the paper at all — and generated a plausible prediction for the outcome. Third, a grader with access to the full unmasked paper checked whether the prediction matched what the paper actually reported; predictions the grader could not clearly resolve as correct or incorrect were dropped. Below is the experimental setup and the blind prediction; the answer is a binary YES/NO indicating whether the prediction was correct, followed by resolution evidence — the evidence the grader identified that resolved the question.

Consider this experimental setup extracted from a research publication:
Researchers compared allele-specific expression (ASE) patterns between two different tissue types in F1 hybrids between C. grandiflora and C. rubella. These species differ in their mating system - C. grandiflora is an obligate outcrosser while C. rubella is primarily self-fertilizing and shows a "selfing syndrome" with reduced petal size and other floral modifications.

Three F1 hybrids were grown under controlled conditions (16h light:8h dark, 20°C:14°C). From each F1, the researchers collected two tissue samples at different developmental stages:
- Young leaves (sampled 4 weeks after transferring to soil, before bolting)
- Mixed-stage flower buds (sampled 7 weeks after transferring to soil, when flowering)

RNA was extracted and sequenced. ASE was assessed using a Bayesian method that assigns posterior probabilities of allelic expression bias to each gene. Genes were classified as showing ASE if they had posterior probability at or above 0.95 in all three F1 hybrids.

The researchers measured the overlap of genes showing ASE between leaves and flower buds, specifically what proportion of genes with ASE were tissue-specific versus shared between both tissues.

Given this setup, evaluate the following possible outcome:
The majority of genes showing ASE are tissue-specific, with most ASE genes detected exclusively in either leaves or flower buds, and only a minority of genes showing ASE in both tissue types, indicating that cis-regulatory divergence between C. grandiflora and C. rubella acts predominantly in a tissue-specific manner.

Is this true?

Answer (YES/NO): YES